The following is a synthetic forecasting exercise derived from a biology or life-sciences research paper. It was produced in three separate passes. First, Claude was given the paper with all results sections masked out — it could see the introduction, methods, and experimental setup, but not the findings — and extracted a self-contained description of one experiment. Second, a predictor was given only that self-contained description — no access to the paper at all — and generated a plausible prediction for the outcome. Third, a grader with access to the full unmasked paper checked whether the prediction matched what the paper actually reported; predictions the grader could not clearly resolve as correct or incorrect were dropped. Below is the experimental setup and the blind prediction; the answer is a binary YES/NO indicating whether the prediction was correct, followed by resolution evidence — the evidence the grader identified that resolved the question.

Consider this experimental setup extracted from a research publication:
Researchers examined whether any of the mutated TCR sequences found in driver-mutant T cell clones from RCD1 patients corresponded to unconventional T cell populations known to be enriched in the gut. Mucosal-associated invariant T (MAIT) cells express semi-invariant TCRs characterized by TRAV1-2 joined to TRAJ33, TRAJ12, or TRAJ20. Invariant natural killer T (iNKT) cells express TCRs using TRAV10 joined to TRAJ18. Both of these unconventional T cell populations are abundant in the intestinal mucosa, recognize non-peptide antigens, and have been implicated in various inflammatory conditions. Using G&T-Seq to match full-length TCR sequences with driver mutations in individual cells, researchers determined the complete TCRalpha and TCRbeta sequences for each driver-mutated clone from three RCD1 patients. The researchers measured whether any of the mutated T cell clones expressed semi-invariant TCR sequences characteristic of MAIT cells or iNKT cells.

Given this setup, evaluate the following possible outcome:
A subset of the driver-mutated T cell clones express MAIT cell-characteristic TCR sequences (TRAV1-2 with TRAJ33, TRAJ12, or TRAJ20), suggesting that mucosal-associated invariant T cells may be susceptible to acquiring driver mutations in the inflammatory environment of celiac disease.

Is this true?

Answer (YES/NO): NO